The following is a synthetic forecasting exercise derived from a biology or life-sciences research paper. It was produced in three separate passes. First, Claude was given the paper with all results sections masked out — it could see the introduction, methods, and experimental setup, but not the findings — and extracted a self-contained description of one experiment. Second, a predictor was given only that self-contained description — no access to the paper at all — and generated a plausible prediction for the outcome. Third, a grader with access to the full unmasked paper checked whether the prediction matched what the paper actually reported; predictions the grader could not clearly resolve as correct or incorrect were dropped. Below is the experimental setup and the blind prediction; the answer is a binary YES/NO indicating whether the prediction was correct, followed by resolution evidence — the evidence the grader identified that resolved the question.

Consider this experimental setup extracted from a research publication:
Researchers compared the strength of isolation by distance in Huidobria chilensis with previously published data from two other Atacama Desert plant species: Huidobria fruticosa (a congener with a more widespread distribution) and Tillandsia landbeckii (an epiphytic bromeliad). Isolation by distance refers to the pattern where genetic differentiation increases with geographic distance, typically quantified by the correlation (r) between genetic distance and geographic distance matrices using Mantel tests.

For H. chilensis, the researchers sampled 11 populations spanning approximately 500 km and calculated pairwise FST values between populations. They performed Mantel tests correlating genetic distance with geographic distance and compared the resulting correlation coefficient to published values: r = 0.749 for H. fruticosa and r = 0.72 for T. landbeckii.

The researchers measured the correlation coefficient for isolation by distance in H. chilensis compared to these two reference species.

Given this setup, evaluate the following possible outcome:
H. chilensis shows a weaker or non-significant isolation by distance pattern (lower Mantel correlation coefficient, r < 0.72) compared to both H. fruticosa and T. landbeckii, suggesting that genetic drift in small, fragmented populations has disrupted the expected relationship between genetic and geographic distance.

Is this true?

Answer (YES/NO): NO